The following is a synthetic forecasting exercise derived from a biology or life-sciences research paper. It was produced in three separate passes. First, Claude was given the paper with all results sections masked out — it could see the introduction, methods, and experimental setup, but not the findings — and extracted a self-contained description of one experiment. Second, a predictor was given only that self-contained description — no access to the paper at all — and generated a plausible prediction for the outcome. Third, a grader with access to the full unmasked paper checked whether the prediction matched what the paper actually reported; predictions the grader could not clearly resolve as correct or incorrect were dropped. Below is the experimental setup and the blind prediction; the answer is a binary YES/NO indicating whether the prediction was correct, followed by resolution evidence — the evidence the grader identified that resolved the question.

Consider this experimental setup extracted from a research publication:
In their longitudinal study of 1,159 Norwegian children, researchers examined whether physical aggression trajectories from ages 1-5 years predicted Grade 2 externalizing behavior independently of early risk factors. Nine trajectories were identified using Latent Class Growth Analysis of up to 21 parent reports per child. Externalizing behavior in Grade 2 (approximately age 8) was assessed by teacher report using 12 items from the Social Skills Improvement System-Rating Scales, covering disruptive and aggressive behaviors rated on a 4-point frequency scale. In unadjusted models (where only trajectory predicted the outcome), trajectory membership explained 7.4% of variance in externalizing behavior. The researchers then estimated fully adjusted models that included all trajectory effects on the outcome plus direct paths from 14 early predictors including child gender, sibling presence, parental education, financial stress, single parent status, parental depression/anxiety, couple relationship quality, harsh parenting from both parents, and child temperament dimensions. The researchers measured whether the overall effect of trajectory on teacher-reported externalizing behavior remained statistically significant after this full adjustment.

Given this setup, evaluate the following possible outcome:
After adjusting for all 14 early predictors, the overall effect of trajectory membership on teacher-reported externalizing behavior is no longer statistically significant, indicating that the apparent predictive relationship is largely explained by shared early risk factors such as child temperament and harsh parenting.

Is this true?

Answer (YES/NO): NO